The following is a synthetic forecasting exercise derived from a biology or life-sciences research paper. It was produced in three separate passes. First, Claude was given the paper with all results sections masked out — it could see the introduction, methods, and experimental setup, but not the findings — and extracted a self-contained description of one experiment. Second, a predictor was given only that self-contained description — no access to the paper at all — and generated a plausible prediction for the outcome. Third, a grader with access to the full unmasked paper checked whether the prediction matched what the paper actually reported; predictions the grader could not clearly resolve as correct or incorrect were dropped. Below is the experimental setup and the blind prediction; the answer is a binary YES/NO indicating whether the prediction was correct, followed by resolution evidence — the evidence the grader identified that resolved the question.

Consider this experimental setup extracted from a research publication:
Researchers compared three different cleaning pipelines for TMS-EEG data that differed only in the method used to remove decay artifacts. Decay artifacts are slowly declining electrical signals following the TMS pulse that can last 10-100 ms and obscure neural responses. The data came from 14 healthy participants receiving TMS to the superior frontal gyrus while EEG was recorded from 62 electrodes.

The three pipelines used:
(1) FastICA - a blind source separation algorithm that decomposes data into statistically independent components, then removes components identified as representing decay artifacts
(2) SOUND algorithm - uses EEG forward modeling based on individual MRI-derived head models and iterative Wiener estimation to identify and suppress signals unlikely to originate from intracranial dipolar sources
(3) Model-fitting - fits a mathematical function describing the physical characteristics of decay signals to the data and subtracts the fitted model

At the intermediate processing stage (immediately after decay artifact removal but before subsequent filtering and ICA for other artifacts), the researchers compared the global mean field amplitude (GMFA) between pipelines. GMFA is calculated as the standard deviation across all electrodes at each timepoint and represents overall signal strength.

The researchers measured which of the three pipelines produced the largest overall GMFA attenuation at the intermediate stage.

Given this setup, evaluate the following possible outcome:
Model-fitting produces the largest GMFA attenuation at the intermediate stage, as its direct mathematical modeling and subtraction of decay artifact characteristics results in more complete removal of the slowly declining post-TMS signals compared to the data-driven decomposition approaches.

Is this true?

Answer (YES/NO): NO